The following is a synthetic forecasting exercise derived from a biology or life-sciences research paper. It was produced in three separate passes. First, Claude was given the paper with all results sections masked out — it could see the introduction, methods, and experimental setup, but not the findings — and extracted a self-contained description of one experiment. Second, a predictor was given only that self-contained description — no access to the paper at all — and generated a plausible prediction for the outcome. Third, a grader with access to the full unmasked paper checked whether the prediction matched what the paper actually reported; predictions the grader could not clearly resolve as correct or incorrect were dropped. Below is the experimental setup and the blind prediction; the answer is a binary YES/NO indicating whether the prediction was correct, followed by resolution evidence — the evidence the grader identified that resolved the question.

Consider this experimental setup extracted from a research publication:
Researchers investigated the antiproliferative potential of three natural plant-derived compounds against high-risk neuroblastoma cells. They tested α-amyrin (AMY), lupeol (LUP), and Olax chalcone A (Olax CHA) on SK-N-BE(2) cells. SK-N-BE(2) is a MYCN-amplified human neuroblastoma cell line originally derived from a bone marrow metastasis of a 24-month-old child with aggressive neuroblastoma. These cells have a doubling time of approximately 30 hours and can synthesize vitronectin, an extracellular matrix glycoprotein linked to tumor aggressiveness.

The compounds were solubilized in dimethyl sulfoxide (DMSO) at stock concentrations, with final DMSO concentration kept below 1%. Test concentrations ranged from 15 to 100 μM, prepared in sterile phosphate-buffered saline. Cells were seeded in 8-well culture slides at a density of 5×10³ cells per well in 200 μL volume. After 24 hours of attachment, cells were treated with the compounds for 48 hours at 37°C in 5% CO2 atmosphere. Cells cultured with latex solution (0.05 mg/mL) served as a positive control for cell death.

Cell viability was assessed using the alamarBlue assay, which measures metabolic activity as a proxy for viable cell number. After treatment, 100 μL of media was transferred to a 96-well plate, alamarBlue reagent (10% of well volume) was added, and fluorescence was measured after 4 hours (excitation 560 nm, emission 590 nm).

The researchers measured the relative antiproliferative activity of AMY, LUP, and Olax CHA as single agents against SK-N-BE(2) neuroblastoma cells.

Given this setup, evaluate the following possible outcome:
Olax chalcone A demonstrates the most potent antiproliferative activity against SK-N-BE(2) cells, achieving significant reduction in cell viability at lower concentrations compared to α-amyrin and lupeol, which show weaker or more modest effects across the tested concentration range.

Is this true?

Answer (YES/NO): YES